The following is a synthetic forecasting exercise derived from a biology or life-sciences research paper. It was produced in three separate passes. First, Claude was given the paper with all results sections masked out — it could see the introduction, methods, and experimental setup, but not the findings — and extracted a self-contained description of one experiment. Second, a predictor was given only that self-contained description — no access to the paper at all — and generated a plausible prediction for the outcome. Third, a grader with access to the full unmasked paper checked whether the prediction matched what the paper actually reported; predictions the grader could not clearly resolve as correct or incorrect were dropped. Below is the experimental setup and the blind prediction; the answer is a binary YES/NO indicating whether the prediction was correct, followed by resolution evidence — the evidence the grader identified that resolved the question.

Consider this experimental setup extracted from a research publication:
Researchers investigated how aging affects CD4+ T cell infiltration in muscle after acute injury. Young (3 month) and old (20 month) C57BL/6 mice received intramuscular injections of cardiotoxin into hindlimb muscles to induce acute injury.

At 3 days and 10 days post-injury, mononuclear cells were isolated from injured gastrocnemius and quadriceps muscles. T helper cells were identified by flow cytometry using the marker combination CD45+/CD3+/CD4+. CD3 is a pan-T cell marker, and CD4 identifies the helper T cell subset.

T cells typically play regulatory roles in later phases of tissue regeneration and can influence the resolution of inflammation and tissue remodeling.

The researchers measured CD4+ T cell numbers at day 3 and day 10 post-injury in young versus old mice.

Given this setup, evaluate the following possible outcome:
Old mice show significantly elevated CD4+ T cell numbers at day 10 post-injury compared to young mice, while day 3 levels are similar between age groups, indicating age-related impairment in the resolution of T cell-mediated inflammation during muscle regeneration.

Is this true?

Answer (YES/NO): NO